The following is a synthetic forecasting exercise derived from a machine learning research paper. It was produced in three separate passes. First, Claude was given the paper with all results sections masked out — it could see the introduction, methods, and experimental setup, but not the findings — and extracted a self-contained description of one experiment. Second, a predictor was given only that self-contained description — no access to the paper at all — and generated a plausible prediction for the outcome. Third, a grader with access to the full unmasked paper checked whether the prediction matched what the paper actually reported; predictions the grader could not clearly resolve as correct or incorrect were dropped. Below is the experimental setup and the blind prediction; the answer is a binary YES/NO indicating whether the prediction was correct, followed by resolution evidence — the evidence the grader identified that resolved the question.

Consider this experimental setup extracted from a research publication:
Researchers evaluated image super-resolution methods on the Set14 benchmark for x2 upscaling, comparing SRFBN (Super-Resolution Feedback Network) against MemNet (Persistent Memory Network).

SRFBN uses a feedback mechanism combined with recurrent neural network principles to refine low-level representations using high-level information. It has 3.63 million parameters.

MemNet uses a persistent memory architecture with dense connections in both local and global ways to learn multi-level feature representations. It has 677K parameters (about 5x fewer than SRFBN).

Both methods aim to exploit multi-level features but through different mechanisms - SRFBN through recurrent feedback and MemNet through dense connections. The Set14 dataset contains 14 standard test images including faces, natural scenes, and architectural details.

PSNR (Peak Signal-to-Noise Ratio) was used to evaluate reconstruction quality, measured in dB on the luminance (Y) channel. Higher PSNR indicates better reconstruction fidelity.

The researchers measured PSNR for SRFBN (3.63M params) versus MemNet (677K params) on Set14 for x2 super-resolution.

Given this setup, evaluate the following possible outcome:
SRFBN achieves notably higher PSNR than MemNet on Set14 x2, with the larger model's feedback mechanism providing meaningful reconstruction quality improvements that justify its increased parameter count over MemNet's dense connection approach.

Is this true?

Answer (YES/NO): YES